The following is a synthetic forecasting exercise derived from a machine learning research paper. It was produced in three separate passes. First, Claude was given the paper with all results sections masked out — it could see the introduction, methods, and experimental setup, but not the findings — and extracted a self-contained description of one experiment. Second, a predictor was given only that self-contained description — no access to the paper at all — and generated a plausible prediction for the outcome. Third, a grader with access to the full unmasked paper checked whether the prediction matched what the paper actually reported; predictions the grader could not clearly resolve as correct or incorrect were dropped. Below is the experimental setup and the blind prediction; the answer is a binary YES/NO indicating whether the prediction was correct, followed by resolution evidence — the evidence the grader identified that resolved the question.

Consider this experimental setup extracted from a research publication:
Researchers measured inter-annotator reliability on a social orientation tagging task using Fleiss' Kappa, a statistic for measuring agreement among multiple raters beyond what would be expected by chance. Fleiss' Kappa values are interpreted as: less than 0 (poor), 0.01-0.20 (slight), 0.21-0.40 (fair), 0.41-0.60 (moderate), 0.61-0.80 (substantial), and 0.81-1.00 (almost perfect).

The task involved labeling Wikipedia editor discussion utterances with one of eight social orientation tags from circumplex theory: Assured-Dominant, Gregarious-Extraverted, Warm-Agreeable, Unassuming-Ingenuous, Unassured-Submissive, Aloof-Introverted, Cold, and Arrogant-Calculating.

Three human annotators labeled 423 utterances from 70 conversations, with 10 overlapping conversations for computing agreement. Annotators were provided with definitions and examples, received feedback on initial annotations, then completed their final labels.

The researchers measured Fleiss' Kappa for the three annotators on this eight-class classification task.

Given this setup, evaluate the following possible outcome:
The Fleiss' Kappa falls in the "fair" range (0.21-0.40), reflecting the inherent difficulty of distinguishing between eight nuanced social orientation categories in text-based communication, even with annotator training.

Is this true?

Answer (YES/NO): NO